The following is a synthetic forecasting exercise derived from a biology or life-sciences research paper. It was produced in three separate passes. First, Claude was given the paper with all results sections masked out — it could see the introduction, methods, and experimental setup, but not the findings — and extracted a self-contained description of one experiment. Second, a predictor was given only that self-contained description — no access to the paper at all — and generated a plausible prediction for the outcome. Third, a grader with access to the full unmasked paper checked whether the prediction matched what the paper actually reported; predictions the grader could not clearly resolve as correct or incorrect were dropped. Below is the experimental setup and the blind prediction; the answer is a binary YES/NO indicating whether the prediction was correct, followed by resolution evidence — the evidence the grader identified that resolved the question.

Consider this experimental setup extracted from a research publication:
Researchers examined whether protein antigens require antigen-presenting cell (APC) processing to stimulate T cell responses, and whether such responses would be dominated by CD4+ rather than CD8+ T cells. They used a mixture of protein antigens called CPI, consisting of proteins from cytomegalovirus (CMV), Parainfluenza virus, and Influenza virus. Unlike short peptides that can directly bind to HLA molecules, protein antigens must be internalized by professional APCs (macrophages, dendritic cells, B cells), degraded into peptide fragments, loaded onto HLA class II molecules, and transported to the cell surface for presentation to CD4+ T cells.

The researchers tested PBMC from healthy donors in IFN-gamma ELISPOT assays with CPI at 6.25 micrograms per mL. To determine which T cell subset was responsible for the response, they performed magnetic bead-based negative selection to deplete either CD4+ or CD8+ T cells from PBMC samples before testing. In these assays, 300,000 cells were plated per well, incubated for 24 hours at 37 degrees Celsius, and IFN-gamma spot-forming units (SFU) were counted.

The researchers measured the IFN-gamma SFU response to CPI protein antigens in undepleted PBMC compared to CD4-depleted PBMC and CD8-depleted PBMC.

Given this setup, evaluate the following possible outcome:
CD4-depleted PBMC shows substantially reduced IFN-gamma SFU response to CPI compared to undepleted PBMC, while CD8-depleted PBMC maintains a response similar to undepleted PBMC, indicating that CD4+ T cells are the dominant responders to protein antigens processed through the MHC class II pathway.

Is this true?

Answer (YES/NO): YES